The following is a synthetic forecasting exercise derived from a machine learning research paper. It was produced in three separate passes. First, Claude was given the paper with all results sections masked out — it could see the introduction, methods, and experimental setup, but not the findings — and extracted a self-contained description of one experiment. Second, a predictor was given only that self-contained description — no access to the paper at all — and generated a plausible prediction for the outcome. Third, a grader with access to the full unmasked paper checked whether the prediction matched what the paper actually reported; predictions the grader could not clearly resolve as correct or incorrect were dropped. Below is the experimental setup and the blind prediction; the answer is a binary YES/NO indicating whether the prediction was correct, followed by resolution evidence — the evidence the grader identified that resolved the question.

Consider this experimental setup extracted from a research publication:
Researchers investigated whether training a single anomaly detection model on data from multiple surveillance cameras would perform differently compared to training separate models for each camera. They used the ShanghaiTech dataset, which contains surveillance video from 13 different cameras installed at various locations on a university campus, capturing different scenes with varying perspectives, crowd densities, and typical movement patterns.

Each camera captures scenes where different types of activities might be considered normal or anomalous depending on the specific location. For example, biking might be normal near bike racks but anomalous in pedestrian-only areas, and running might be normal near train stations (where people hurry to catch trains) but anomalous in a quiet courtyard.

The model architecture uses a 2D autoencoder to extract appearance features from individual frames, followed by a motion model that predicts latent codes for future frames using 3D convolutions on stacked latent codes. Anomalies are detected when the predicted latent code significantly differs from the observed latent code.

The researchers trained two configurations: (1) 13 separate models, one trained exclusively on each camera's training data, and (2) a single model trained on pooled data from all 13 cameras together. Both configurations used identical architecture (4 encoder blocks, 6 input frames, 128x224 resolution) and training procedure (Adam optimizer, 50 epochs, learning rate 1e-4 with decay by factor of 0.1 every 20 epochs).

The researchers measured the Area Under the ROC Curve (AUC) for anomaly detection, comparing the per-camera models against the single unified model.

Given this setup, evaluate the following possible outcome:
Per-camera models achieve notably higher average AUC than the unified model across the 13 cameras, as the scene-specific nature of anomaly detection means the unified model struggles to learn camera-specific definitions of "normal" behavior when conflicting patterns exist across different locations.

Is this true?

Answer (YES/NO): NO